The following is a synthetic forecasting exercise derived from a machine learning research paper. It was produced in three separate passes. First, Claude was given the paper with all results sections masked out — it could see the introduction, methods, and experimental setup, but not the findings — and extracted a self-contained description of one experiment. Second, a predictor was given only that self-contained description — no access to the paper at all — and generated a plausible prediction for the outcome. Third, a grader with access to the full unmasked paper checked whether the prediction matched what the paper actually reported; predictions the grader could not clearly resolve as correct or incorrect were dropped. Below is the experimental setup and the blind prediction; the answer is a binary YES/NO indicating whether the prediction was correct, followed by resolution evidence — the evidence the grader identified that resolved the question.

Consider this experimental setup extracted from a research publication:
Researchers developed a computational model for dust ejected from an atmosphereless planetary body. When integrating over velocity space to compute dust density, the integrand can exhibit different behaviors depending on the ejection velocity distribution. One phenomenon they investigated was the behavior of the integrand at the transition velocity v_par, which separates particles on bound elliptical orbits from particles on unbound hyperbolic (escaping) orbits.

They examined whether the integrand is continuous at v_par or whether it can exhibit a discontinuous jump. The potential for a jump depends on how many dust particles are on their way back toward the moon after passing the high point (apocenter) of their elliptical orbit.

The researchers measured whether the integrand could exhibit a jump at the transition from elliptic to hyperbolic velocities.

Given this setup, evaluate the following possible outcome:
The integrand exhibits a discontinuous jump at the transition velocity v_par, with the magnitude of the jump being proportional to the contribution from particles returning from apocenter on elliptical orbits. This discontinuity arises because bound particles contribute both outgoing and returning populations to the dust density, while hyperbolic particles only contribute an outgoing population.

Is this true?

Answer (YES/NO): YES